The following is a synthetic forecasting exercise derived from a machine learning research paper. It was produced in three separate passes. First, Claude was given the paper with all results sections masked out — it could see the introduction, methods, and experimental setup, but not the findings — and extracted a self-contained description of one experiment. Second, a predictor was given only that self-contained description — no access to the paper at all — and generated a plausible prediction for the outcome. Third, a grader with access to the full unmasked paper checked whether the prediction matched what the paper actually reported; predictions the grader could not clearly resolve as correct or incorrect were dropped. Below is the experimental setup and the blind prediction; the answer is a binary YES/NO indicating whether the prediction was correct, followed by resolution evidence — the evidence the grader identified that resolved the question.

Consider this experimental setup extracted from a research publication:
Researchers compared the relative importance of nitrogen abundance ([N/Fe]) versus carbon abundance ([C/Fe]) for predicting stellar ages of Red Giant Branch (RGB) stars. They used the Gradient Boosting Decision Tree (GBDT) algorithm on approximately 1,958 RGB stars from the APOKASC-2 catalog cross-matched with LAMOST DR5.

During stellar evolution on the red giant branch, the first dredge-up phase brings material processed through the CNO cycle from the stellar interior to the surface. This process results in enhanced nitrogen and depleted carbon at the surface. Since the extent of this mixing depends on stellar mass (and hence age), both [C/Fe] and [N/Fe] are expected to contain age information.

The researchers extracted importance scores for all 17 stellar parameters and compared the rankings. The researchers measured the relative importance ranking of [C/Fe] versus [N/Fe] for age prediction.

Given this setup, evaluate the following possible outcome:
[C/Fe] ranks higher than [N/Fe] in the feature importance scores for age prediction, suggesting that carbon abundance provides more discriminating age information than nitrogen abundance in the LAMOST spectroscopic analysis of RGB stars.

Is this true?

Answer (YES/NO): YES